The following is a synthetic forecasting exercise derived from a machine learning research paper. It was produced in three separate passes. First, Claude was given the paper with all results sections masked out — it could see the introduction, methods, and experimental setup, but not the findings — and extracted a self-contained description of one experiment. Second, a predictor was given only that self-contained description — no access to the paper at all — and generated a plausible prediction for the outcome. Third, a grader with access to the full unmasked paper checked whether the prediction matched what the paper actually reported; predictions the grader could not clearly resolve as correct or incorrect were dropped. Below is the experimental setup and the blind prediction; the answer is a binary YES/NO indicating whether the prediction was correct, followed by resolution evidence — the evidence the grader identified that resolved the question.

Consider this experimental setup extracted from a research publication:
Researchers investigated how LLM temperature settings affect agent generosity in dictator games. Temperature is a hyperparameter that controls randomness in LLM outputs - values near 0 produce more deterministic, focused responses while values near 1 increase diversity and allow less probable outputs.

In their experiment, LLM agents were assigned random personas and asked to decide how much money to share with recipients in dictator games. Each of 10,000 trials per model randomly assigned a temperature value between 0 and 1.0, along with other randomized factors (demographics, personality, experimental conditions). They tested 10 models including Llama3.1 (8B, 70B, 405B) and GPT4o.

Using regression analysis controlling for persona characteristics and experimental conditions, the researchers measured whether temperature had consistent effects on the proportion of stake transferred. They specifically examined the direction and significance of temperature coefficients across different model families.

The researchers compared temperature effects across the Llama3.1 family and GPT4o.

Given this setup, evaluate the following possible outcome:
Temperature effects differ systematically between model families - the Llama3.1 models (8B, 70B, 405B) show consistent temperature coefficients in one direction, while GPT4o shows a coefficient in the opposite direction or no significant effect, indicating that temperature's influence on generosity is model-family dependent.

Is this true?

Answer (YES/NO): NO